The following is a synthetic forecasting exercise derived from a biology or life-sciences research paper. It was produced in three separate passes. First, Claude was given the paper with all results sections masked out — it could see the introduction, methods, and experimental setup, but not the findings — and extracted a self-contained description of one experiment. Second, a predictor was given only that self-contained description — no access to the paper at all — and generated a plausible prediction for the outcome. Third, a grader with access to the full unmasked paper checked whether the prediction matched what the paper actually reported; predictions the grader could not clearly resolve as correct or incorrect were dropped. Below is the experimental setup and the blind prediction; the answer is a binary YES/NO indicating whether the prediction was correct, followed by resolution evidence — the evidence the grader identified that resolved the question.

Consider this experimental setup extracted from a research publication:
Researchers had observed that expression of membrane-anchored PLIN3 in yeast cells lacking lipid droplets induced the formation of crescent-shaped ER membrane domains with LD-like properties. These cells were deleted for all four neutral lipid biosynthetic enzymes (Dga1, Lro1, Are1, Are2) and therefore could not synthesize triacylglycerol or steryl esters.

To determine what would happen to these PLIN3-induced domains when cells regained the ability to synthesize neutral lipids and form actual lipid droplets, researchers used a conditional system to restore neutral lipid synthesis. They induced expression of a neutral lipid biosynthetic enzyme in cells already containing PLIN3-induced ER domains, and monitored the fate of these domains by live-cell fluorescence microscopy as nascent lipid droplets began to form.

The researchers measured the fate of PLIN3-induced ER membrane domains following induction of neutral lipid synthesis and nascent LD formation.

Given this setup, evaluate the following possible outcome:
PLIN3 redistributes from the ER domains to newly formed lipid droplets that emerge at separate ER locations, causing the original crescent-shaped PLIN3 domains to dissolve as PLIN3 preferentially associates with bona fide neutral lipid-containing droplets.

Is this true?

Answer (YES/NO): NO